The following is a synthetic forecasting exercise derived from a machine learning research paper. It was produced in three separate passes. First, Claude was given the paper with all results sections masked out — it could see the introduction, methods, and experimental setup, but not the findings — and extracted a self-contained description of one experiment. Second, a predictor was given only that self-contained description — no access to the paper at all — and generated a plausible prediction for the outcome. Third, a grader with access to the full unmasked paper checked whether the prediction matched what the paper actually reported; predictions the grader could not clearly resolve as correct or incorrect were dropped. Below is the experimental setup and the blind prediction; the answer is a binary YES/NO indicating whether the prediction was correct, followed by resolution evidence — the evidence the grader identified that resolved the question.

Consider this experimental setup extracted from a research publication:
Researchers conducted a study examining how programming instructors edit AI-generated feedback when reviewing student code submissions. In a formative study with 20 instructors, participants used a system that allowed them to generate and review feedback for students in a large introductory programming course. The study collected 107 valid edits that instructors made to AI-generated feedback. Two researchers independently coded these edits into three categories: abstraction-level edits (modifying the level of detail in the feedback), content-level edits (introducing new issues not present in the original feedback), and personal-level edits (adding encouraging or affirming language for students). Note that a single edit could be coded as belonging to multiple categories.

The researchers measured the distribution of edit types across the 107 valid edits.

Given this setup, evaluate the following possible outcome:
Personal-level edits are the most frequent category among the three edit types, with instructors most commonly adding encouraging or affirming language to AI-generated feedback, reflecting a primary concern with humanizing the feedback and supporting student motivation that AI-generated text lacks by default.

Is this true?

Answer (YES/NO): NO